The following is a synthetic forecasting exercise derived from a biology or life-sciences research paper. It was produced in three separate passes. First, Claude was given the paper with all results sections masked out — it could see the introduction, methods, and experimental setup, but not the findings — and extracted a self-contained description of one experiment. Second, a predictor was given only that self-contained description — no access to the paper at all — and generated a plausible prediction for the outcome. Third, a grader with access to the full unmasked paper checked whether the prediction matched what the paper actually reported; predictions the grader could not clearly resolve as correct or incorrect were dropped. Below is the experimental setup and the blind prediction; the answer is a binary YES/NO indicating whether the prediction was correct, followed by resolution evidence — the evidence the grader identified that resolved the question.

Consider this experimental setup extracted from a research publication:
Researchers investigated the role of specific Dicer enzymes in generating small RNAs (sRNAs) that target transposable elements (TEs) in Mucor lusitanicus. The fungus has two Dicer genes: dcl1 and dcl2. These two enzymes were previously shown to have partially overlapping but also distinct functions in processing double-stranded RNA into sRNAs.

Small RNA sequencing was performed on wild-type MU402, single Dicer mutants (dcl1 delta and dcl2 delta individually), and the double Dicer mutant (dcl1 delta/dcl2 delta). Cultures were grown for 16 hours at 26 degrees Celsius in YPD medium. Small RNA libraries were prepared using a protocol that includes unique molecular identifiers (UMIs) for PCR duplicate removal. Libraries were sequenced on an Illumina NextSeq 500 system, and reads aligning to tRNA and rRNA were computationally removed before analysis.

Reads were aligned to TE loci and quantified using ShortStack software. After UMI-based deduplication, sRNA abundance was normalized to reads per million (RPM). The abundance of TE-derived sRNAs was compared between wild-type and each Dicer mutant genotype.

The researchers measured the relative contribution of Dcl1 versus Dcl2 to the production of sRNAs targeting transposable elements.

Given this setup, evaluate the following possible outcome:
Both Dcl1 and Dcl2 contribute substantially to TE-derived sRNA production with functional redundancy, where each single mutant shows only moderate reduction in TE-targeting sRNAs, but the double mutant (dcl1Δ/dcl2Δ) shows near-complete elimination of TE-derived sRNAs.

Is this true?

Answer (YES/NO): NO